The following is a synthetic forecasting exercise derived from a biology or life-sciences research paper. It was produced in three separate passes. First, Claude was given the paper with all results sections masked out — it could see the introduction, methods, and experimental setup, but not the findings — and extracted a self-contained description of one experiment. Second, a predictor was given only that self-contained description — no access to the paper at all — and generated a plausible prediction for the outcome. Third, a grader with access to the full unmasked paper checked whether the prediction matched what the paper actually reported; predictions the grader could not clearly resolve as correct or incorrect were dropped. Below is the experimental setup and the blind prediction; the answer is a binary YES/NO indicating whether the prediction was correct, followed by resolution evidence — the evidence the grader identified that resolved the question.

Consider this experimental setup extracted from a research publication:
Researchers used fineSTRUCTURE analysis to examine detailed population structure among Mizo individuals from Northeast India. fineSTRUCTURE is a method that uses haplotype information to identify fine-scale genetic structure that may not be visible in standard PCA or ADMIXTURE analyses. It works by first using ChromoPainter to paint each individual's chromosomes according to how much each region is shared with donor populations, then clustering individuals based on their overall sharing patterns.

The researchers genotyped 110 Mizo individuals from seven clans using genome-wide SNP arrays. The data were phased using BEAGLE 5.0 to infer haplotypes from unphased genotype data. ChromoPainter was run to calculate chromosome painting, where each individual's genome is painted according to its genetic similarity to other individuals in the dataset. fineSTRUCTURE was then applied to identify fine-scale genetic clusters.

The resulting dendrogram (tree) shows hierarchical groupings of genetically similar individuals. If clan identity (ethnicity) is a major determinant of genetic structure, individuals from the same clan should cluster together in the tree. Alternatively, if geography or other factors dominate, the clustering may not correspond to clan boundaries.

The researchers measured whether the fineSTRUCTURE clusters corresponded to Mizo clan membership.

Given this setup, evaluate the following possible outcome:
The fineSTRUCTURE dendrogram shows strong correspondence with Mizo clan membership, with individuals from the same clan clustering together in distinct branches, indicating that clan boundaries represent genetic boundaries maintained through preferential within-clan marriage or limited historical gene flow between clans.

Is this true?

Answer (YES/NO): NO